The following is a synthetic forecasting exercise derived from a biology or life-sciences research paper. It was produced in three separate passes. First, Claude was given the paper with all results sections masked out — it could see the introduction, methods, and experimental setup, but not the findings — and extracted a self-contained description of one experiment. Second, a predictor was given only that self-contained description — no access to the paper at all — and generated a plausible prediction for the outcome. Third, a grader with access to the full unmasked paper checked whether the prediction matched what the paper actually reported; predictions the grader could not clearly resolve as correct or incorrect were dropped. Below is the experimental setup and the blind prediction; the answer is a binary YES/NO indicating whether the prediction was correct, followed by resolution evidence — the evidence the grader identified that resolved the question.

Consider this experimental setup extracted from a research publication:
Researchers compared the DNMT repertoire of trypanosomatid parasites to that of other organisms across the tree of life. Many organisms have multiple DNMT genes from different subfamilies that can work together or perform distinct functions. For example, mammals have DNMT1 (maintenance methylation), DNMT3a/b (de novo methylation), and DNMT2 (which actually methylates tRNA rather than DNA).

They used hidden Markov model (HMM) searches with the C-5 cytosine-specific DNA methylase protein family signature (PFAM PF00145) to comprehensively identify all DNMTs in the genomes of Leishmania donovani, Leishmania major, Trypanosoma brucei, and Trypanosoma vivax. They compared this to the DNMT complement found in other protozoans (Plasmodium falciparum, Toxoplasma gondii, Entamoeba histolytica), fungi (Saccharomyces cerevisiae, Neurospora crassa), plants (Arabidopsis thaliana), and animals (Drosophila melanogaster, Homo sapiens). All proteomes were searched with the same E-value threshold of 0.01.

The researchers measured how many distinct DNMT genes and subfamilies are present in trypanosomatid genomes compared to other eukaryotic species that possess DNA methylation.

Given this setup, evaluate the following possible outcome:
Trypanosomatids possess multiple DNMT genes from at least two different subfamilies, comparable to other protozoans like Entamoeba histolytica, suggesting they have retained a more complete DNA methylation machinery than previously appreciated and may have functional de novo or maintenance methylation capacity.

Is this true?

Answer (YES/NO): NO